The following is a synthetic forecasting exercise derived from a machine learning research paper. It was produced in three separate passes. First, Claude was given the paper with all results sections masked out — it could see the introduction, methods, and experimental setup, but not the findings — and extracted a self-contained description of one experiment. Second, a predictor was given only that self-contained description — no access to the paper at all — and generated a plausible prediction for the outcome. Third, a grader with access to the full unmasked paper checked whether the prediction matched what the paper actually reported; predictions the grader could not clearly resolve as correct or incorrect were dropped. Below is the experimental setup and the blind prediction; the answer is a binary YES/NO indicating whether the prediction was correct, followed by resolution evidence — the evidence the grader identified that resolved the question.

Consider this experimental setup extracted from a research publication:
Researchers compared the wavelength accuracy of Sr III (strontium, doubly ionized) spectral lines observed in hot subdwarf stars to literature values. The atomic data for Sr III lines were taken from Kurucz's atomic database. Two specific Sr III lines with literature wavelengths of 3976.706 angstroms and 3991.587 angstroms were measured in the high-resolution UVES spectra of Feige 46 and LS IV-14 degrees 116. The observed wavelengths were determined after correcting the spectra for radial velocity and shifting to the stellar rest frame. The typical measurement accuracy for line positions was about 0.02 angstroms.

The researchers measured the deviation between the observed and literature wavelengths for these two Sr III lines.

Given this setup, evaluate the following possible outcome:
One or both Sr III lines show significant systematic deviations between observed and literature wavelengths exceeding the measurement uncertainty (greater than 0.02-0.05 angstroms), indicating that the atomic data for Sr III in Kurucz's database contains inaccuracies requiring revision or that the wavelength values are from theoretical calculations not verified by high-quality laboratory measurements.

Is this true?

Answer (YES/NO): YES